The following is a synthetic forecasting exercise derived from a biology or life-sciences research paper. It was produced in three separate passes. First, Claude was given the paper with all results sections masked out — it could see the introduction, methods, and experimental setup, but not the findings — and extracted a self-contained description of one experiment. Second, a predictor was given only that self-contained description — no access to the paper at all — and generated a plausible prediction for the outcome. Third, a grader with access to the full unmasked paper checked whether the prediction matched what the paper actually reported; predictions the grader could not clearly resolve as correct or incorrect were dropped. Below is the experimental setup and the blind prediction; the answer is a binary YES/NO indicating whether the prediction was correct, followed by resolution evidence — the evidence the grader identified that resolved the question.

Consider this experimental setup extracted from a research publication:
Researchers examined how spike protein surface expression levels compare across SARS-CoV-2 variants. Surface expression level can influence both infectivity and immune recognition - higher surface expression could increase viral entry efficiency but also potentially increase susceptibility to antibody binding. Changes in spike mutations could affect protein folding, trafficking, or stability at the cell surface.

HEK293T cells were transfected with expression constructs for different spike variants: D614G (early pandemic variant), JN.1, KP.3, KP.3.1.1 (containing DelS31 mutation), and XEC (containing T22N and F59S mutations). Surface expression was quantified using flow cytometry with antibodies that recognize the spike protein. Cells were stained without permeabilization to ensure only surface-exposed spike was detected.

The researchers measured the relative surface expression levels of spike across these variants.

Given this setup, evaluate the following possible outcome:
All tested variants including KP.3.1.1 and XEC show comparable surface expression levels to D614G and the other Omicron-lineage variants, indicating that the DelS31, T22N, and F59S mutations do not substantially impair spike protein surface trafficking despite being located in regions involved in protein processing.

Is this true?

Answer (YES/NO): YES